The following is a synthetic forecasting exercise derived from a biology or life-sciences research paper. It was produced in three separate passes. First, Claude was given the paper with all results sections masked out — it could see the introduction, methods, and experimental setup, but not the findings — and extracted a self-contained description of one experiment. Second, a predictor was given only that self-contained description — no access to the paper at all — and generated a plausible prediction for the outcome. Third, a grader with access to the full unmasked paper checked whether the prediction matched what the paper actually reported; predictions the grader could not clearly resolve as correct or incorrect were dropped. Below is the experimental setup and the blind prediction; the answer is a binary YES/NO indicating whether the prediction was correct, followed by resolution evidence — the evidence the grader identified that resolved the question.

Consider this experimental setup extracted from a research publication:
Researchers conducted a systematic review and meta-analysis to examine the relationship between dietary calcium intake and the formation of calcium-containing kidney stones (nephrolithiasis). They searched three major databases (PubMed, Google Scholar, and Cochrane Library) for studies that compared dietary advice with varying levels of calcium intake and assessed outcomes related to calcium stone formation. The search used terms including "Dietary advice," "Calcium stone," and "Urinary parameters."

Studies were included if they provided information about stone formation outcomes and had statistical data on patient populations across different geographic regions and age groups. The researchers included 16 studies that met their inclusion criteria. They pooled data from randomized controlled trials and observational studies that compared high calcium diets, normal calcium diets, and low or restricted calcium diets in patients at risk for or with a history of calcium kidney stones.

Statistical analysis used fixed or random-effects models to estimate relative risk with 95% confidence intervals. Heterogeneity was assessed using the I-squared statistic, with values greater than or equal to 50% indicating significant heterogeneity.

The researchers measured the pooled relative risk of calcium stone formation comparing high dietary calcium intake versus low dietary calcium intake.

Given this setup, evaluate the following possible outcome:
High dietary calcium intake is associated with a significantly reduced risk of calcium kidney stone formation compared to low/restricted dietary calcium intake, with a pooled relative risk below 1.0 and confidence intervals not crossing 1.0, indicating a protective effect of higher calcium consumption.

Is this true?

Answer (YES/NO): NO